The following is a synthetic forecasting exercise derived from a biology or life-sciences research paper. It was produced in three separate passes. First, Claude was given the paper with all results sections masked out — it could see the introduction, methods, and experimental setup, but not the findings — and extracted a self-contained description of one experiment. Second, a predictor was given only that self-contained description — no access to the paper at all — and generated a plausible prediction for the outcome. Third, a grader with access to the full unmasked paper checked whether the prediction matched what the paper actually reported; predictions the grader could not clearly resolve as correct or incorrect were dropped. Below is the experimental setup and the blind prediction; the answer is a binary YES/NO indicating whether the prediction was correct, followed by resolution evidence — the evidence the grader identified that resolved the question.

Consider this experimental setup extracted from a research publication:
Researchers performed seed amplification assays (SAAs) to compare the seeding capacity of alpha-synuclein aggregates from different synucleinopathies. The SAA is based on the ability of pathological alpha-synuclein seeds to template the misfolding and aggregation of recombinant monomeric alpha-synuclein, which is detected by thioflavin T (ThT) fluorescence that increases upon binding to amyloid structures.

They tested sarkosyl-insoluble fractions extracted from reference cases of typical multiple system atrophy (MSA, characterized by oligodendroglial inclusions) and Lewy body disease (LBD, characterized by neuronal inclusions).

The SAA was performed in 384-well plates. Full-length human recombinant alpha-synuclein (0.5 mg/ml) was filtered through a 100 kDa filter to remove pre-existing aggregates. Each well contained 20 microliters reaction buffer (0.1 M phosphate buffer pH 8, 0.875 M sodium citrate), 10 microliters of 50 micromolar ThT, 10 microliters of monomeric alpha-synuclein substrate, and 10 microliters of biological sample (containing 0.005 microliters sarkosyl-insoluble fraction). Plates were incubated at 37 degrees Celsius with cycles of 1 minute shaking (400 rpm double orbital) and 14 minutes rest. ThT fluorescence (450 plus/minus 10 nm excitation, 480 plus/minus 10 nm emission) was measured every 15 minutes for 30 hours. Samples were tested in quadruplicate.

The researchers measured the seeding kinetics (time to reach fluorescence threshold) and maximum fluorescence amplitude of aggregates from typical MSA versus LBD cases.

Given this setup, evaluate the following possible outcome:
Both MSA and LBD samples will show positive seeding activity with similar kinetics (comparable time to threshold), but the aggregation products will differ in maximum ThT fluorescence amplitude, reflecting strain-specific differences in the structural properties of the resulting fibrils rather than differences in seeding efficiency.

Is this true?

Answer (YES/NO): NO